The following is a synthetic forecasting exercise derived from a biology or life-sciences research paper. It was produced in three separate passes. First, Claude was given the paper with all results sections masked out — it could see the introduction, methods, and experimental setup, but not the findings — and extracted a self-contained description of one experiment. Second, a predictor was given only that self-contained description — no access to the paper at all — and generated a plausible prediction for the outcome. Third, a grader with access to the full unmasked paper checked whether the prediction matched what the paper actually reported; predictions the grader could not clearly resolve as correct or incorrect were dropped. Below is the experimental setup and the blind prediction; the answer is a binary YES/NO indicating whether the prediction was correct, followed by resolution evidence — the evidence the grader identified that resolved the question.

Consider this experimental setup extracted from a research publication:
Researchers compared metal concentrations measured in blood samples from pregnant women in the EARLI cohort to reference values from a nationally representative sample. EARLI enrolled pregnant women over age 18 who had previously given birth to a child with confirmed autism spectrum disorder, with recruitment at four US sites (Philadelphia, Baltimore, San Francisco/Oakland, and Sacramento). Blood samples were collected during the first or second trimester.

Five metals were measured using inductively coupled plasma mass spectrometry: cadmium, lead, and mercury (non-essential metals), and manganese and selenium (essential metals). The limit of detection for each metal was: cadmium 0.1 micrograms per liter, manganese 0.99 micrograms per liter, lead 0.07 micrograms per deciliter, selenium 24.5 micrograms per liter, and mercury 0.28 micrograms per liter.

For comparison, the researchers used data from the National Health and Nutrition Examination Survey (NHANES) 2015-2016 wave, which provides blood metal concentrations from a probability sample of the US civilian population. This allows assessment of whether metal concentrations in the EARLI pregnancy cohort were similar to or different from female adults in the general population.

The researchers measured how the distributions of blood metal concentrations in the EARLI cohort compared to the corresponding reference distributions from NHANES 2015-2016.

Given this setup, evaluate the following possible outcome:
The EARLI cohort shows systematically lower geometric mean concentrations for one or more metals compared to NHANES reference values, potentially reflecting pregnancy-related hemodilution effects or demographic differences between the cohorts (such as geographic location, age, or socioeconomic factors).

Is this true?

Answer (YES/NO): NO